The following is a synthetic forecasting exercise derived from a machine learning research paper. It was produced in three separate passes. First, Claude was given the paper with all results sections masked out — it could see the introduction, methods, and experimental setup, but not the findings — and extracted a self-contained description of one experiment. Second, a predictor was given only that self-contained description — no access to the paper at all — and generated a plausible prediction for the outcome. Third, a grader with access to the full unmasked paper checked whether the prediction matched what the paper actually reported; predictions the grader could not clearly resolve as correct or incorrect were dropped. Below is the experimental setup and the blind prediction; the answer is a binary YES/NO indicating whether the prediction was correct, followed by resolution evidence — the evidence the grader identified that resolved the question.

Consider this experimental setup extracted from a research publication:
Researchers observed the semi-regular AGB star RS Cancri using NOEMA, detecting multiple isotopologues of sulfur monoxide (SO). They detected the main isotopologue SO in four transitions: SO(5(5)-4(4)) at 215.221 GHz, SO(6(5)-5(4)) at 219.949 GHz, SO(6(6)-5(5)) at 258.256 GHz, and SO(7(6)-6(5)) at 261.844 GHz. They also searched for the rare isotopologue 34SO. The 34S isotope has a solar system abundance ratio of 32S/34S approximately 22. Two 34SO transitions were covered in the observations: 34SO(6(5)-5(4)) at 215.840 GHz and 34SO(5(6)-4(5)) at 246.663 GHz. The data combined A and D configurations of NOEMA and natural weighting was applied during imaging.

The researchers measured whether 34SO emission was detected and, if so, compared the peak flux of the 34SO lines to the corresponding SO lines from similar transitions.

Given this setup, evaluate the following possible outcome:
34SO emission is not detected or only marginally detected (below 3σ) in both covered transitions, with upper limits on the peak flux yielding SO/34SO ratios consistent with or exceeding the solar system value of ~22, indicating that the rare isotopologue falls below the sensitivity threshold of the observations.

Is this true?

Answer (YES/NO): NO